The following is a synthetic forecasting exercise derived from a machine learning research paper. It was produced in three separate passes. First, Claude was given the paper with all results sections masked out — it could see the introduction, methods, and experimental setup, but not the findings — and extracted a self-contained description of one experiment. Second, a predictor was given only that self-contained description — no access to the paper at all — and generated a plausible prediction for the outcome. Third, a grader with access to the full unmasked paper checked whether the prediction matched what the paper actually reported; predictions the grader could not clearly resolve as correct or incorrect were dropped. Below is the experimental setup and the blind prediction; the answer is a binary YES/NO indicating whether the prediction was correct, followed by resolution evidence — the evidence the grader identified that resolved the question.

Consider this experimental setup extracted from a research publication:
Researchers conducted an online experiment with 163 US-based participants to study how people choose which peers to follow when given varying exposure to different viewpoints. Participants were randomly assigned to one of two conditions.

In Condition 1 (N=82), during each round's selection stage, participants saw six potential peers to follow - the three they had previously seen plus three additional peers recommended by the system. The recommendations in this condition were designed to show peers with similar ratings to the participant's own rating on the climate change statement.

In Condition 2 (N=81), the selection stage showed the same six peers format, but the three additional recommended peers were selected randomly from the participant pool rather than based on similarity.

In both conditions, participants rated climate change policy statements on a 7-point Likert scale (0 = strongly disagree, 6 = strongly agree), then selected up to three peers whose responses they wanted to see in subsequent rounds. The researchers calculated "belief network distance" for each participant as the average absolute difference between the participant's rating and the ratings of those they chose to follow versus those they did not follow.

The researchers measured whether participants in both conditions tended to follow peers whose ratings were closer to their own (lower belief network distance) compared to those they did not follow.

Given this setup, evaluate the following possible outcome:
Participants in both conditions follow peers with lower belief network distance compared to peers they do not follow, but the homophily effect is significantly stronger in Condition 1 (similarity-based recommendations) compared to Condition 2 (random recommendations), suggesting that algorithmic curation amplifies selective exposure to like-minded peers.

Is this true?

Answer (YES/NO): YES